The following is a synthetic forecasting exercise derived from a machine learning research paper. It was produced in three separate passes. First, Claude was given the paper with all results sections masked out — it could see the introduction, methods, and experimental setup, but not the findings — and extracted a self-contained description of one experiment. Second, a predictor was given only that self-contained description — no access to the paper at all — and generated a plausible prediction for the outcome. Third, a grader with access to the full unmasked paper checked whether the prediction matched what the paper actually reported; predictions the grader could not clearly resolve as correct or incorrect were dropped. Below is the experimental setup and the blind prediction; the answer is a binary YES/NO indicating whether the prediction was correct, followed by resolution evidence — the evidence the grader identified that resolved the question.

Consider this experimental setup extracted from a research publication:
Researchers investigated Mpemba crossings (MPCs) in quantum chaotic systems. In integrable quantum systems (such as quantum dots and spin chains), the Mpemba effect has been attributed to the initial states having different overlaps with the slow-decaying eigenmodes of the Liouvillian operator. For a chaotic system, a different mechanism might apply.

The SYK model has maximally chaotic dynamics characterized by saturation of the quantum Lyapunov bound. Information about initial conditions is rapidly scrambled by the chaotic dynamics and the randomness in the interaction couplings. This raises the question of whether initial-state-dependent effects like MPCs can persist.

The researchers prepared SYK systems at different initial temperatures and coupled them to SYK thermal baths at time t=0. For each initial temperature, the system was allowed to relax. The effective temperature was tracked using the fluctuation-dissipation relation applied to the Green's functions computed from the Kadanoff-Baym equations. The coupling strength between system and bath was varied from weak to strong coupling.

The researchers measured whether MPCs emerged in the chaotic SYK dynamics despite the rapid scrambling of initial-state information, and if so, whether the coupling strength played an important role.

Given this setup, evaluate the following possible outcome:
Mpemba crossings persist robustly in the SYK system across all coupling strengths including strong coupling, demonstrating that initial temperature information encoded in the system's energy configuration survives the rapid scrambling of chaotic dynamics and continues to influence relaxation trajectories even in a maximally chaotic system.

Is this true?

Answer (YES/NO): NO